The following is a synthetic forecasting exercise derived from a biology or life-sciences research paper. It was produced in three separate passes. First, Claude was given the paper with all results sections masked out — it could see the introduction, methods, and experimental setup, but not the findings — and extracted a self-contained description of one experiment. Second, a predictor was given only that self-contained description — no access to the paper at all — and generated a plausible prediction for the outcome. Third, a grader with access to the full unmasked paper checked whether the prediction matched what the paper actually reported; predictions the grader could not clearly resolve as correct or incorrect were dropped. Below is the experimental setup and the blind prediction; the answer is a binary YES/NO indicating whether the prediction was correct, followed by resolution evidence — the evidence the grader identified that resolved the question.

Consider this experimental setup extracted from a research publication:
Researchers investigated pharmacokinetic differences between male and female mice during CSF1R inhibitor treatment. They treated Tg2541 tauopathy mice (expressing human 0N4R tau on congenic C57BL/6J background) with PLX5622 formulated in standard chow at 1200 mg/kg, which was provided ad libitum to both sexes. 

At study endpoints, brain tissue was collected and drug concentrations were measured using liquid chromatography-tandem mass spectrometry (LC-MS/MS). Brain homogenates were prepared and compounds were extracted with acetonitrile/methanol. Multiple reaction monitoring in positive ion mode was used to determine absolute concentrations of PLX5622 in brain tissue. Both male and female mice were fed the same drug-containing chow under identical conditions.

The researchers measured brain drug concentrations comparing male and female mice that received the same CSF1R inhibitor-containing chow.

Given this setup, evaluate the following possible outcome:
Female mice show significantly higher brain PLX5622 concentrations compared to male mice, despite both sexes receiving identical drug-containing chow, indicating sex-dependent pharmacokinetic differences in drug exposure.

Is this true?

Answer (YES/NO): NO